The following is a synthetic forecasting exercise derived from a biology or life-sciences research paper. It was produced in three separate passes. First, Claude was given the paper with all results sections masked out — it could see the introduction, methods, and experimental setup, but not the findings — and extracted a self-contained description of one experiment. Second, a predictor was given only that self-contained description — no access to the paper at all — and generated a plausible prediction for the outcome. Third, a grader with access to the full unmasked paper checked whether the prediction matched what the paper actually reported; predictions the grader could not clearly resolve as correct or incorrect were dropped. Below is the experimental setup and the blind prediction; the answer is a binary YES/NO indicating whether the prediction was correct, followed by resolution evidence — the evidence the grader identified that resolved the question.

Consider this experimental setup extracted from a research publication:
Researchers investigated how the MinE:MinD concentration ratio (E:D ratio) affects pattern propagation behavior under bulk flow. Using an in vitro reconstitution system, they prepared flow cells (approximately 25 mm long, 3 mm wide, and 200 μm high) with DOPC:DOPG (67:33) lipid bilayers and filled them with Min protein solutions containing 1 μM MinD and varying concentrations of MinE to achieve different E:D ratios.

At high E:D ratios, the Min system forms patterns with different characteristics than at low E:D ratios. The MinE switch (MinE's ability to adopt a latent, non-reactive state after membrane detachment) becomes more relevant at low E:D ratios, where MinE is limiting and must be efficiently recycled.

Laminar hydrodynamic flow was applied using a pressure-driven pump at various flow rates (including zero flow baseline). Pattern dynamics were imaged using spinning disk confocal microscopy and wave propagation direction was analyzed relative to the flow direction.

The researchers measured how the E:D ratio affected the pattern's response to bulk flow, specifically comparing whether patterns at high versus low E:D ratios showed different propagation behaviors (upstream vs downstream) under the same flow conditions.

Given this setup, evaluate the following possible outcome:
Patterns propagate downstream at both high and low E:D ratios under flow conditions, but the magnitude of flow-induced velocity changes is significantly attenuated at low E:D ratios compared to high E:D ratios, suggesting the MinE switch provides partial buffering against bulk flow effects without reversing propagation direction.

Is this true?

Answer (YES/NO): NO